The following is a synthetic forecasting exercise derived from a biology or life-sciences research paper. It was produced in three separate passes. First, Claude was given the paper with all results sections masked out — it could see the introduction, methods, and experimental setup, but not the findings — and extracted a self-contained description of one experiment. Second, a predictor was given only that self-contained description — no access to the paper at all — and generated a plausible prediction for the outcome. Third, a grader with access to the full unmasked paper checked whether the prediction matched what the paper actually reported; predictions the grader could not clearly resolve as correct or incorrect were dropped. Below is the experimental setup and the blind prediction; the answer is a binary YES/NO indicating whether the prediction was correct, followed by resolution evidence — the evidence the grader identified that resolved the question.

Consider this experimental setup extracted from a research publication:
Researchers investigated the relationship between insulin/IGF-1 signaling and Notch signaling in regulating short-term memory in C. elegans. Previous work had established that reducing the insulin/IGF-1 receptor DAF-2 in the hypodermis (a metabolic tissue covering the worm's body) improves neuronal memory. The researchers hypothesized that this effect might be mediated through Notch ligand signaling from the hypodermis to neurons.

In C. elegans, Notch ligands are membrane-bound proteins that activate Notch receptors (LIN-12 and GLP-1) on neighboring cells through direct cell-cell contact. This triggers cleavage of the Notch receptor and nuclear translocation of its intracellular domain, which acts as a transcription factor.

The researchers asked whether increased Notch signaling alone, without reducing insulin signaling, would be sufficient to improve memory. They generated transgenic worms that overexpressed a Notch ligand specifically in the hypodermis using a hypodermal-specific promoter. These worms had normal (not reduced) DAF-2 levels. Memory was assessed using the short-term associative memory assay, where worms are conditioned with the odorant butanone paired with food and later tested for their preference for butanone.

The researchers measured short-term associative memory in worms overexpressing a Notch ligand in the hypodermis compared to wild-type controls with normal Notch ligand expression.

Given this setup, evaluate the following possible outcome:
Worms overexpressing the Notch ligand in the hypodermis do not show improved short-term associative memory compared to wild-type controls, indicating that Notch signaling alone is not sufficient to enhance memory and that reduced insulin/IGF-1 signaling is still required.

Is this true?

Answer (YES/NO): NO